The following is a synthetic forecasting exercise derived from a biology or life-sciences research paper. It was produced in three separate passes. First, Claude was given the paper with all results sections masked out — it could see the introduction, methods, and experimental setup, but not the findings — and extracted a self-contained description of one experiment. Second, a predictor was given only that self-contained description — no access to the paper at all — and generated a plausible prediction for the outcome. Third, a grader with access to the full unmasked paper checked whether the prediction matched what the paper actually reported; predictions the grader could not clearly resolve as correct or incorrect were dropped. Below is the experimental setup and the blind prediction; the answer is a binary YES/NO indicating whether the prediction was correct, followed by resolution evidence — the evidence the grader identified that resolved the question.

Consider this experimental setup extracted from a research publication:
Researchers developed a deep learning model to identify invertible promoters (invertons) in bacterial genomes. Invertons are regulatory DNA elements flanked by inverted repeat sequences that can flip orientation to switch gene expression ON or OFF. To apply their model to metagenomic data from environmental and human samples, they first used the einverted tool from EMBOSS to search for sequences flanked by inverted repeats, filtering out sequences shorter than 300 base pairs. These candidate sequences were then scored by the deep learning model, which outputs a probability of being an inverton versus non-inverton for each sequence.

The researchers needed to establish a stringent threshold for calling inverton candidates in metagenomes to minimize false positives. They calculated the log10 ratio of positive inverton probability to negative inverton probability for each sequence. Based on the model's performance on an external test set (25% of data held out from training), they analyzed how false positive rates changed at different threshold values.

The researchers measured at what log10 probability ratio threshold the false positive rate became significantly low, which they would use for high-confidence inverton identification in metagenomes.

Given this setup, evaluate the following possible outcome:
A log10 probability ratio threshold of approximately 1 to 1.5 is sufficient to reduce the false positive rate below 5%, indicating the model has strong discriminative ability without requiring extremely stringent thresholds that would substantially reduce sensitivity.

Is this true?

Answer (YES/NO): NO